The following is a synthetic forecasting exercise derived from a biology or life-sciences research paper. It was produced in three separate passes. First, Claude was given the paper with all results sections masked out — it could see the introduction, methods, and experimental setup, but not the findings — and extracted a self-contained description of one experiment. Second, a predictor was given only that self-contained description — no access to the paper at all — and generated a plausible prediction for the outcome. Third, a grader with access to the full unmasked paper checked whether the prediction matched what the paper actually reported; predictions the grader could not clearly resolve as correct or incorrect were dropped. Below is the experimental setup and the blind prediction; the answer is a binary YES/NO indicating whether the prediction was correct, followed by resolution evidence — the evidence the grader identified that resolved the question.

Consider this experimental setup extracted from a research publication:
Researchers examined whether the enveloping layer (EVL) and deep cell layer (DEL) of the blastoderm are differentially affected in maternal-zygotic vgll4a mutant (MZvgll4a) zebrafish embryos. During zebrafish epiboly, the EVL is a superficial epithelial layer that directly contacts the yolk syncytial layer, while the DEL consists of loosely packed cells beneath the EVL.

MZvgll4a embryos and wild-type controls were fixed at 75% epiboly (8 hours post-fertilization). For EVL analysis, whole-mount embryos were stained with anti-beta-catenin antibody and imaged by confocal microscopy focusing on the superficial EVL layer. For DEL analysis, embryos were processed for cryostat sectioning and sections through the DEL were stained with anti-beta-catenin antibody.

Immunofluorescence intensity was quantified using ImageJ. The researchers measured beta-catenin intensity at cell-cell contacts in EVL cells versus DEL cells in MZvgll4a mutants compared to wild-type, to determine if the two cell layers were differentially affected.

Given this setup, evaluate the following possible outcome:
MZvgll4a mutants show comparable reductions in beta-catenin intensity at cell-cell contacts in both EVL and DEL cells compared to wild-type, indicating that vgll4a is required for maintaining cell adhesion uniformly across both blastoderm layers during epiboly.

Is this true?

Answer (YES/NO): NO